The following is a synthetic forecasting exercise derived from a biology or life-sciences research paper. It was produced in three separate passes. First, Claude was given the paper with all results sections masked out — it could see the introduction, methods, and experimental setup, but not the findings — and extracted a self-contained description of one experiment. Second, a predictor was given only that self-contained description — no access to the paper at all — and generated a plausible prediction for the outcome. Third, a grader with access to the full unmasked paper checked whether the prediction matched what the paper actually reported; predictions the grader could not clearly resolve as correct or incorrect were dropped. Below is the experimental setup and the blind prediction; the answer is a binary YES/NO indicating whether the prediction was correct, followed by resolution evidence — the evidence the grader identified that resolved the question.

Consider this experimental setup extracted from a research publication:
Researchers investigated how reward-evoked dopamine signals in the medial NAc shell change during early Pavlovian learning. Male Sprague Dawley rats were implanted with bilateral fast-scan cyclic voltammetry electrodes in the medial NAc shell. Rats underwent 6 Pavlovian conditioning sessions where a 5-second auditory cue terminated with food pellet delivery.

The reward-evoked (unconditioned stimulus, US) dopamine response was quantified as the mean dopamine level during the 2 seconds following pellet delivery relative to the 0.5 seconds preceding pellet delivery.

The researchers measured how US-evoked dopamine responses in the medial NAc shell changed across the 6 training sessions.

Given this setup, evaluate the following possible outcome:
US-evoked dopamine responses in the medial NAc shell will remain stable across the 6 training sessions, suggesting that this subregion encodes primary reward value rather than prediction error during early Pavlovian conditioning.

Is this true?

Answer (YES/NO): NO